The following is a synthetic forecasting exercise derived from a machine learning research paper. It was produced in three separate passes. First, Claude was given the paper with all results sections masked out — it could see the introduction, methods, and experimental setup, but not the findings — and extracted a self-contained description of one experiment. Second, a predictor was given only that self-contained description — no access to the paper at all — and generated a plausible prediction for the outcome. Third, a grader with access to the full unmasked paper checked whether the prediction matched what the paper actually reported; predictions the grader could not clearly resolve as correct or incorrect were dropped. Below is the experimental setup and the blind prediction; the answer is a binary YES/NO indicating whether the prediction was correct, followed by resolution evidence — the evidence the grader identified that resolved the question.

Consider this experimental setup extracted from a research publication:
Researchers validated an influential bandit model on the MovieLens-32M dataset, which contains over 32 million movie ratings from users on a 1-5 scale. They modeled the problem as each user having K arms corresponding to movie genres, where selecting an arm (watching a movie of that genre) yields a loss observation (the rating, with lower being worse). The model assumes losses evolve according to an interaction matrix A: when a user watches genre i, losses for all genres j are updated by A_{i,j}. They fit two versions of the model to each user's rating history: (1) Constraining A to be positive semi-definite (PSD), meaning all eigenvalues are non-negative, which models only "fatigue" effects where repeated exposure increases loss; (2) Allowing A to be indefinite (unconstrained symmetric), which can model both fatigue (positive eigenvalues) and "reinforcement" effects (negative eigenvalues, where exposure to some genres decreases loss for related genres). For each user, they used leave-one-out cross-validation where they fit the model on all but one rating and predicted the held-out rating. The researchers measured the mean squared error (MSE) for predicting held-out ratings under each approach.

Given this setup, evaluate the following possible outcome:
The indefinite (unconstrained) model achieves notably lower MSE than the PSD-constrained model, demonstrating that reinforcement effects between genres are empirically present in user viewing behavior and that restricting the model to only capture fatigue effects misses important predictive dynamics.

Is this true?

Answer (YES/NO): NO